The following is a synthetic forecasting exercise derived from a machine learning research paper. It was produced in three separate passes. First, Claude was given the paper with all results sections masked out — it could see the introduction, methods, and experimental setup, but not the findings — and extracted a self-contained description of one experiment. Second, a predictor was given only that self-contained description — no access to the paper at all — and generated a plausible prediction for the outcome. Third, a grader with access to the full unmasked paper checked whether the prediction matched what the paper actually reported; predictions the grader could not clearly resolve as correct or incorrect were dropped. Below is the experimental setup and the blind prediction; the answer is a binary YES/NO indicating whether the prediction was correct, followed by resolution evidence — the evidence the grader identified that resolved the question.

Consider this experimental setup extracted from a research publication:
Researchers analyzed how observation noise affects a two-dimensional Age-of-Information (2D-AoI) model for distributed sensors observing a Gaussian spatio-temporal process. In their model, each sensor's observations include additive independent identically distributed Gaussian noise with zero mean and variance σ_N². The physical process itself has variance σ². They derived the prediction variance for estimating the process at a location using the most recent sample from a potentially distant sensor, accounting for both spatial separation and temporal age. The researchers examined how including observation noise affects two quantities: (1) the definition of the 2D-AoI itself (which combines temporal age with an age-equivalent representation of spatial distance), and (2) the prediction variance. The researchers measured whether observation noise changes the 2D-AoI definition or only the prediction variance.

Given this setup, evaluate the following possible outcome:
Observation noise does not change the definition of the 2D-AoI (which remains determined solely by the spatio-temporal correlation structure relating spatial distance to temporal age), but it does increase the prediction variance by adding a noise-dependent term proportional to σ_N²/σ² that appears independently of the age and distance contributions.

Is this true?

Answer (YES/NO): NO